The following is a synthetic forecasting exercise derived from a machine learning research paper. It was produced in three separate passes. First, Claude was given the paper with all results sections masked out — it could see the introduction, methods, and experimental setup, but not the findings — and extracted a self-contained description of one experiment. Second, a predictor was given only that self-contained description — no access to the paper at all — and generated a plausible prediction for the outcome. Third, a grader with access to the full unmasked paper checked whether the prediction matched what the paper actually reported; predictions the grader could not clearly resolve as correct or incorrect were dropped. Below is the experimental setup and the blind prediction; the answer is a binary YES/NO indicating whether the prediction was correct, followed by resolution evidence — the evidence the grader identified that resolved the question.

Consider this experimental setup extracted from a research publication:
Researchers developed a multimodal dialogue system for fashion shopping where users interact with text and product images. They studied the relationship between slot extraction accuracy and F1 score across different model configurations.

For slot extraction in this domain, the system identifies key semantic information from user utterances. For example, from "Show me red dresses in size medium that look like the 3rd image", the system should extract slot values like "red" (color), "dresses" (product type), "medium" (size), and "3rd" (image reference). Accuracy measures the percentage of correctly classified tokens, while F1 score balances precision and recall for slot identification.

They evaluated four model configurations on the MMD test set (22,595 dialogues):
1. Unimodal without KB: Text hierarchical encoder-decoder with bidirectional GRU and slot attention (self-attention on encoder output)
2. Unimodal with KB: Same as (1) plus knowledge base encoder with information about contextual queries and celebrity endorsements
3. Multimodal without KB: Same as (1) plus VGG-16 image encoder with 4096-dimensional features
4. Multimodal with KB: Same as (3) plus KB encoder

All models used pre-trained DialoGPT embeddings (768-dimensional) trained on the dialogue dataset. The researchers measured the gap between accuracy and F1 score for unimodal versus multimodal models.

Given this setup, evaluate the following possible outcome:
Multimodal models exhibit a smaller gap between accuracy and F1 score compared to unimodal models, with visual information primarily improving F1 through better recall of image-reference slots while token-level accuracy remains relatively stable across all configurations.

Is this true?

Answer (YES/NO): NO